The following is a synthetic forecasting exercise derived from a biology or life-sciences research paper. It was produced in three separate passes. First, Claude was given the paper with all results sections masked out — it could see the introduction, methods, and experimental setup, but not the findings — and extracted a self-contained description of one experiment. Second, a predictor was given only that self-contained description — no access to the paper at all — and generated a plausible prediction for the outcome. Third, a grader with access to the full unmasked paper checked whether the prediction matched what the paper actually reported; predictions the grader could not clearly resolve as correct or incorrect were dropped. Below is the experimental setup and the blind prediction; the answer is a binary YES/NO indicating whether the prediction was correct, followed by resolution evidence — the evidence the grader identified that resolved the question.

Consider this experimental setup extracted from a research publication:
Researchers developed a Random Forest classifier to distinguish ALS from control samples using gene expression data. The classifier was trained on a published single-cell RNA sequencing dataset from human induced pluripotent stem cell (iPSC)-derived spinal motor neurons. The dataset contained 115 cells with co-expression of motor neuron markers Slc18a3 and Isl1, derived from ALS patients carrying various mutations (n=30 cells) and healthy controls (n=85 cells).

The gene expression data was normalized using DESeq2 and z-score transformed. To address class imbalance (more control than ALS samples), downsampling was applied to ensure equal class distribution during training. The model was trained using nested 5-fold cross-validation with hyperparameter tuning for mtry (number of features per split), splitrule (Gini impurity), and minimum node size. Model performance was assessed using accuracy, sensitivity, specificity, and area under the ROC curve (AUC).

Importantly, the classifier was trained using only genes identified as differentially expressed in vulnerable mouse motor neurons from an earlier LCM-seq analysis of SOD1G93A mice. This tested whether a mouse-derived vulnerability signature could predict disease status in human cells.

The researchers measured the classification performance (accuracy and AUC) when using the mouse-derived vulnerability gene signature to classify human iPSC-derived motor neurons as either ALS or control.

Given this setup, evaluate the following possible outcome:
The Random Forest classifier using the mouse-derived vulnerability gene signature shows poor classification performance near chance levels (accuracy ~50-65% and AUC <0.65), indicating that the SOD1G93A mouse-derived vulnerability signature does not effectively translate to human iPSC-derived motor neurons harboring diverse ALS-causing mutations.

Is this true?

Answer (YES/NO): NO